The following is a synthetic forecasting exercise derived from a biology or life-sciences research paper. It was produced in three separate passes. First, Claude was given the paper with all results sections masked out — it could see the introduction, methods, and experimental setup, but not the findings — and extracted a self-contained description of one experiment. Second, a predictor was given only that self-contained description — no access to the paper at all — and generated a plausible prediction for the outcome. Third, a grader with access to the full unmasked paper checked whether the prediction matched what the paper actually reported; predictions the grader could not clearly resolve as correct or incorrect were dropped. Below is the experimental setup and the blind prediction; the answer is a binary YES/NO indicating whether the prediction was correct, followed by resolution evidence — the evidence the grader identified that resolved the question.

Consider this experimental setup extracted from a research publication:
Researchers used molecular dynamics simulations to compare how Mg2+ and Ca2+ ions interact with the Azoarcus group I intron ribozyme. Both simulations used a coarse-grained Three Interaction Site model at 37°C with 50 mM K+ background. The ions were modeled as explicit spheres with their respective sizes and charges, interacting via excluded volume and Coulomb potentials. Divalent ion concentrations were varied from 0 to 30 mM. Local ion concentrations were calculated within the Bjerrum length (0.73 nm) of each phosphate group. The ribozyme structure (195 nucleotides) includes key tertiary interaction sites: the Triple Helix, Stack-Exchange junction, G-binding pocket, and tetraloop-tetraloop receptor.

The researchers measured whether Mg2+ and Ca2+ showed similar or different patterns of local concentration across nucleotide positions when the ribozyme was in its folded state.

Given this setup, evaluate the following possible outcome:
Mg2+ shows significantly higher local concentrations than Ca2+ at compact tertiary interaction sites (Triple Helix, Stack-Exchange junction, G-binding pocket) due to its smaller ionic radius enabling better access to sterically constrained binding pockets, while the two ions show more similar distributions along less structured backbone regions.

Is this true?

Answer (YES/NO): NO